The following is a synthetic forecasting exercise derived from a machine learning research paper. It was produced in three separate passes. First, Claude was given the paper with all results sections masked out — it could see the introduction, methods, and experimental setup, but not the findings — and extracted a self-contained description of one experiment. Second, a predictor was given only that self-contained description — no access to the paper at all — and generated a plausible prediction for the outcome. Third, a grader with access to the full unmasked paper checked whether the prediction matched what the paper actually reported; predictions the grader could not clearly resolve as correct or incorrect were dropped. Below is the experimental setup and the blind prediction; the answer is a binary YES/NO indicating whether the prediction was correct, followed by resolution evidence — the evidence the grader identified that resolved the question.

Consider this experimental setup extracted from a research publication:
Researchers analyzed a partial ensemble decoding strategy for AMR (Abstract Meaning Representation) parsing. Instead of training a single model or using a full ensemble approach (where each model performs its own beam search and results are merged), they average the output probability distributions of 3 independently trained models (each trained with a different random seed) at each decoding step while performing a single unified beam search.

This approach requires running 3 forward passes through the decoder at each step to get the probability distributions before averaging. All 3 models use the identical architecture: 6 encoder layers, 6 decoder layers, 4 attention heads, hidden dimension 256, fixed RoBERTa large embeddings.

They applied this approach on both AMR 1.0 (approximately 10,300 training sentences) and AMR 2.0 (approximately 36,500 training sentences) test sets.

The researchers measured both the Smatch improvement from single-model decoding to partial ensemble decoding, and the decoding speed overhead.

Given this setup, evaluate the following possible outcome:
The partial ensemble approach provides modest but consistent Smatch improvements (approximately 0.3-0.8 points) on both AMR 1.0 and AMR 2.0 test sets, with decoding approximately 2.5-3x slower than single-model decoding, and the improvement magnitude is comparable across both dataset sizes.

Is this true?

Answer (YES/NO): NO